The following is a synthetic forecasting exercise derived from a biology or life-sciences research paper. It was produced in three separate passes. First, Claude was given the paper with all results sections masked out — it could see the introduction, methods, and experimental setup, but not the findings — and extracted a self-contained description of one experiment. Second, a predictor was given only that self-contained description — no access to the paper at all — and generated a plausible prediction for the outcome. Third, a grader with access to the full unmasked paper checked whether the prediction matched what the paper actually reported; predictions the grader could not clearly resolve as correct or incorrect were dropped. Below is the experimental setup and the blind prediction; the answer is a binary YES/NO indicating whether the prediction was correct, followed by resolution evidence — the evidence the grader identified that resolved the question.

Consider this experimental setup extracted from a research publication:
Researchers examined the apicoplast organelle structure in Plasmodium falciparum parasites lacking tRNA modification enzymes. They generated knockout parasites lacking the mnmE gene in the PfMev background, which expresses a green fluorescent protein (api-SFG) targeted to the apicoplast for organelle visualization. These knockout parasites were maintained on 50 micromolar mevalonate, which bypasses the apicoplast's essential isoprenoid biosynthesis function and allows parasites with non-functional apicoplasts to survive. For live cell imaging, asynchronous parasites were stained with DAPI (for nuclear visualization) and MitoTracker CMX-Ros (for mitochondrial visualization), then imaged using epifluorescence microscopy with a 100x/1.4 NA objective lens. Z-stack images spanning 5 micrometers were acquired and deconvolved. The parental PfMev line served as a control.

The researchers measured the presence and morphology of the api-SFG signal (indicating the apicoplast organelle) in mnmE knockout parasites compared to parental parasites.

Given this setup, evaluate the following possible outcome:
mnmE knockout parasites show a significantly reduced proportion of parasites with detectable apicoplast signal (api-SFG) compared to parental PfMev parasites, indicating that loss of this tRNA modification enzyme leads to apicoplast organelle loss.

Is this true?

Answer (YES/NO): NO